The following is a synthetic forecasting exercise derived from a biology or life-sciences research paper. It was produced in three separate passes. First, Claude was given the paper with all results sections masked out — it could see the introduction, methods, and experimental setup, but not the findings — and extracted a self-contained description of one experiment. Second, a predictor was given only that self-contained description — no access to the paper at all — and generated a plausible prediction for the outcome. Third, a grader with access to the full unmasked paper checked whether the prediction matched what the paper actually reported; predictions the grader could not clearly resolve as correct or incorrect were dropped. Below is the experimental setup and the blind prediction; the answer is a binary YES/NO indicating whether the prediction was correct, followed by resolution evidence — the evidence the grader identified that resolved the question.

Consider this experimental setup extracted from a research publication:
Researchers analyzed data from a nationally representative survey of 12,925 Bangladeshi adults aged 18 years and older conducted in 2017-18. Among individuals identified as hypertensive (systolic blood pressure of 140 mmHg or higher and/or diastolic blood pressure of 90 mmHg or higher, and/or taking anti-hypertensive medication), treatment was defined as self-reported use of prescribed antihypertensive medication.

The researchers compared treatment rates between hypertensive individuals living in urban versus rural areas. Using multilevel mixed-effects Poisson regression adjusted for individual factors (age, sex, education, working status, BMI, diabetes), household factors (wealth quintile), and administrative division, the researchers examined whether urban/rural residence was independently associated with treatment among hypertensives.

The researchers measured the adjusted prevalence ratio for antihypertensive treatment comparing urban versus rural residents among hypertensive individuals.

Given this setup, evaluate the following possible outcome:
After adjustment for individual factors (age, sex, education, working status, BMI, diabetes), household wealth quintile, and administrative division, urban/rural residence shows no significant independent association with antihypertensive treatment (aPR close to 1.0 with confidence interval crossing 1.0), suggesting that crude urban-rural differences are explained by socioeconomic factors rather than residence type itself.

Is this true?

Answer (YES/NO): YES